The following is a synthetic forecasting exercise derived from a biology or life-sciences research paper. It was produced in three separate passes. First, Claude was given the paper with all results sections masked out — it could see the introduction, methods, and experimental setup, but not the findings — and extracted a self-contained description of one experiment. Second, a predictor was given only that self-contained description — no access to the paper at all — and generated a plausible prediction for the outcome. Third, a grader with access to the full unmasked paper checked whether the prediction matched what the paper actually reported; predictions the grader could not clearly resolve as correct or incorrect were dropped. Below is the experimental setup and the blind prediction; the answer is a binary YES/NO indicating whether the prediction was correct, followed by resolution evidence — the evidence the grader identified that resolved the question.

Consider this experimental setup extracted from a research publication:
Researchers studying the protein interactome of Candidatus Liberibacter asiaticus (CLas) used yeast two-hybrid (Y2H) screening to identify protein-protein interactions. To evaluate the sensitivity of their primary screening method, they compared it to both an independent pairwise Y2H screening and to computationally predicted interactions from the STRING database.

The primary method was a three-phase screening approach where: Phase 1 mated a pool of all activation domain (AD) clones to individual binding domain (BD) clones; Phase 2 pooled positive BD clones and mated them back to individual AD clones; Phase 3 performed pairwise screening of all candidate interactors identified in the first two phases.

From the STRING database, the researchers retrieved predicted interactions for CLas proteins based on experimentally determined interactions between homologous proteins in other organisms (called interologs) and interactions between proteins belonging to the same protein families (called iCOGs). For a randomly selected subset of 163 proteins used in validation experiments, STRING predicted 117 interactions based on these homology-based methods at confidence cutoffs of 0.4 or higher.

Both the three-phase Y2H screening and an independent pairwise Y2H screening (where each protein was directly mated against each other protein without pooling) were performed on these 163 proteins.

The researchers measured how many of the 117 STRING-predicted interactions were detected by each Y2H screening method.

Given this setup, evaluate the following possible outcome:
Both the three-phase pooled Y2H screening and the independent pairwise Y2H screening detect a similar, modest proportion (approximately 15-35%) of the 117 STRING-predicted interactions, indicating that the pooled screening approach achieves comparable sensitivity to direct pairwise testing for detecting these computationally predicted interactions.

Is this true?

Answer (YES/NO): YES